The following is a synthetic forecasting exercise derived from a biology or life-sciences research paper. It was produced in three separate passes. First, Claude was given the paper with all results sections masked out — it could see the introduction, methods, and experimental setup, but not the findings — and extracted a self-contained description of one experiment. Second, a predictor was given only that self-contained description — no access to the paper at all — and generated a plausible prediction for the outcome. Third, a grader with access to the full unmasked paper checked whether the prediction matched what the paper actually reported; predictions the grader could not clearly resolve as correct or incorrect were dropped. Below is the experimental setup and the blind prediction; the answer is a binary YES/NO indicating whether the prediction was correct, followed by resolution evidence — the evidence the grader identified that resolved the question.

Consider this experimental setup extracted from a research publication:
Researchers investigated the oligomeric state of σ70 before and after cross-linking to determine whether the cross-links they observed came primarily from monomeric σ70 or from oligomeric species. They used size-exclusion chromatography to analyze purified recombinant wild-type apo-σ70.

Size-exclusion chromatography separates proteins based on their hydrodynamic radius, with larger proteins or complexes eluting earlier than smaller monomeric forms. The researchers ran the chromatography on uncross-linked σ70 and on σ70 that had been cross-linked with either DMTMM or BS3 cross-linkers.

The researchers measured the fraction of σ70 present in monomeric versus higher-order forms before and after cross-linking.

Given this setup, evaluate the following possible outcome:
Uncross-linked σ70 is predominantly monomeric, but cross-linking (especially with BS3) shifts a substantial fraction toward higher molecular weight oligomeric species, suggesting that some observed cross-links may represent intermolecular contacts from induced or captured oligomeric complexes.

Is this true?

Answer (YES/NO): NO